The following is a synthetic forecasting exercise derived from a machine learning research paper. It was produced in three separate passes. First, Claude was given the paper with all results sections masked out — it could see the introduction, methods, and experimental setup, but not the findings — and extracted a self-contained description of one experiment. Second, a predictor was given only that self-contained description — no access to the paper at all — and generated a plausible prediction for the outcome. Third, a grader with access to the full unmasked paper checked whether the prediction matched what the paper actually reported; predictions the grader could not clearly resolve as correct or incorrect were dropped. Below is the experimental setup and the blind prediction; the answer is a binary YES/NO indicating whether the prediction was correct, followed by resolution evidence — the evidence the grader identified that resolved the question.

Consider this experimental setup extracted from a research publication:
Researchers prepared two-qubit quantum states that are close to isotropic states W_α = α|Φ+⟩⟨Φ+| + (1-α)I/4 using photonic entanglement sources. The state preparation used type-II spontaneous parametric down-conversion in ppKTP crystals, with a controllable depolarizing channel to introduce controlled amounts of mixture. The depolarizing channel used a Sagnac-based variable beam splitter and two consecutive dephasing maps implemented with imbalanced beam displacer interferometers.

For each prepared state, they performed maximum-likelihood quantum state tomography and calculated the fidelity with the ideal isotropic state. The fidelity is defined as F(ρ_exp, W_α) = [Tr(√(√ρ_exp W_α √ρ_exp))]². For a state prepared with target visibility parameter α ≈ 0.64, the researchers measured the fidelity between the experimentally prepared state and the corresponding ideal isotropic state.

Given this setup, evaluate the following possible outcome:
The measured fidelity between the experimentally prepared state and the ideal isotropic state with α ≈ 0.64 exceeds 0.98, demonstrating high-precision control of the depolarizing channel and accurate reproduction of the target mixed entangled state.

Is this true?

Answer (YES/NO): YES